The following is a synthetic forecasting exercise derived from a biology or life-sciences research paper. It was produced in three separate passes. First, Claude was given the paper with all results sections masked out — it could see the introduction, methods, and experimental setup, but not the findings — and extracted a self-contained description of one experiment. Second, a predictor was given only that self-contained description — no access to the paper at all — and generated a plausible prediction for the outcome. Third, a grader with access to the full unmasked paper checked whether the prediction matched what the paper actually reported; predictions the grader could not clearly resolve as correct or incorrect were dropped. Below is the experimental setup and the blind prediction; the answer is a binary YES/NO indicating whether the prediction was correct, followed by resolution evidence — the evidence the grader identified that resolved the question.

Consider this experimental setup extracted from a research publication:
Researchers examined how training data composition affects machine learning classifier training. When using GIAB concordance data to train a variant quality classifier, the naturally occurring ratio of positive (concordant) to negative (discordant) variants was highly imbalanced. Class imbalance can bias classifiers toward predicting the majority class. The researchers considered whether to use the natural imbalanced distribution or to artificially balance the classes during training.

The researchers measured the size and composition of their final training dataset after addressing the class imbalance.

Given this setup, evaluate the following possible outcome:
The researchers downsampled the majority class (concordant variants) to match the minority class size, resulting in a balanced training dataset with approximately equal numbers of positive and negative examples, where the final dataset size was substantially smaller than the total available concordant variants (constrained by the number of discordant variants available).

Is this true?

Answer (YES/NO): YES